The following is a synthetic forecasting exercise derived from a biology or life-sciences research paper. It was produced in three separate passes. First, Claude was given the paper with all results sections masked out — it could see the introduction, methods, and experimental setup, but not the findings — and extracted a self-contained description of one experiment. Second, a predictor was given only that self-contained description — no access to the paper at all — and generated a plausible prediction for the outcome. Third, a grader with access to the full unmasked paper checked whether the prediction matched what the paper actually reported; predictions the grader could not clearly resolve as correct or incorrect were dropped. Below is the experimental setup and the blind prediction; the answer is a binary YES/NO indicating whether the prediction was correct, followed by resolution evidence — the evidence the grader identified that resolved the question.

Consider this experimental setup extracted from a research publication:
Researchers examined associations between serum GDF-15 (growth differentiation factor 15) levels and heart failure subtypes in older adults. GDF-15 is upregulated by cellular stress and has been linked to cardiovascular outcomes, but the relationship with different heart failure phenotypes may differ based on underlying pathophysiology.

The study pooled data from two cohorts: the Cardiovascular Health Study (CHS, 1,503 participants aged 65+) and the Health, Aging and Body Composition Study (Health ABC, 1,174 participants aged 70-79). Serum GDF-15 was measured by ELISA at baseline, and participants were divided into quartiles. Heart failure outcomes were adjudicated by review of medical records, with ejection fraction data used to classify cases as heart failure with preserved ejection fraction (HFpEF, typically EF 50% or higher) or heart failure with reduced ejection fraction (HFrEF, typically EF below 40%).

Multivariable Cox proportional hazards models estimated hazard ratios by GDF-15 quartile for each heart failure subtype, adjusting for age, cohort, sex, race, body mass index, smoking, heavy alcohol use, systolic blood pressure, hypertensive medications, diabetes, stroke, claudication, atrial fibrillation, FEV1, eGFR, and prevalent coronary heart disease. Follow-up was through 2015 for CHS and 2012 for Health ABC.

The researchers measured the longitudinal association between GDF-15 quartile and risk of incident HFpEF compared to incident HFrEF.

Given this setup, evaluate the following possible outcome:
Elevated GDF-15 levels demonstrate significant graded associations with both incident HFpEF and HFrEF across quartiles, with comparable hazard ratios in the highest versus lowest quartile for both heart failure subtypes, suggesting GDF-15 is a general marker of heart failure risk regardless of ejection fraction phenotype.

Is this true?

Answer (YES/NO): NO